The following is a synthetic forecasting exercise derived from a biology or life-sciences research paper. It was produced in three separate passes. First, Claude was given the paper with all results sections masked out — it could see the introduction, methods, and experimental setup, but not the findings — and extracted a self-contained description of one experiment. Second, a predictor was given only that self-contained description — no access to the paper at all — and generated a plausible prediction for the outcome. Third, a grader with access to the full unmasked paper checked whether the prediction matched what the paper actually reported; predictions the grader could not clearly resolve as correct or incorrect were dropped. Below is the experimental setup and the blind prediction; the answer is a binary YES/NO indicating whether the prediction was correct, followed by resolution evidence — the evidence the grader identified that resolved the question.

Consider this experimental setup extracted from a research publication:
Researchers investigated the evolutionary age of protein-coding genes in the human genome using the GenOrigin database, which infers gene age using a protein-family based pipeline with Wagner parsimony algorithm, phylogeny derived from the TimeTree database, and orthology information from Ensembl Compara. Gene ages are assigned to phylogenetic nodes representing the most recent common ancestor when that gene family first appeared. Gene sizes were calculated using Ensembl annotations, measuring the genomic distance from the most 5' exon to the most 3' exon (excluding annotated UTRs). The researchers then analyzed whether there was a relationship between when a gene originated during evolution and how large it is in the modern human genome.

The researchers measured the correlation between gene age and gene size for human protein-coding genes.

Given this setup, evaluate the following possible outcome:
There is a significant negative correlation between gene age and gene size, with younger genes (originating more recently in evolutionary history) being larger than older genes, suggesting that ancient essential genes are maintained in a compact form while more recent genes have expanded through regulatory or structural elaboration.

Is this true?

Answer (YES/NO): NO